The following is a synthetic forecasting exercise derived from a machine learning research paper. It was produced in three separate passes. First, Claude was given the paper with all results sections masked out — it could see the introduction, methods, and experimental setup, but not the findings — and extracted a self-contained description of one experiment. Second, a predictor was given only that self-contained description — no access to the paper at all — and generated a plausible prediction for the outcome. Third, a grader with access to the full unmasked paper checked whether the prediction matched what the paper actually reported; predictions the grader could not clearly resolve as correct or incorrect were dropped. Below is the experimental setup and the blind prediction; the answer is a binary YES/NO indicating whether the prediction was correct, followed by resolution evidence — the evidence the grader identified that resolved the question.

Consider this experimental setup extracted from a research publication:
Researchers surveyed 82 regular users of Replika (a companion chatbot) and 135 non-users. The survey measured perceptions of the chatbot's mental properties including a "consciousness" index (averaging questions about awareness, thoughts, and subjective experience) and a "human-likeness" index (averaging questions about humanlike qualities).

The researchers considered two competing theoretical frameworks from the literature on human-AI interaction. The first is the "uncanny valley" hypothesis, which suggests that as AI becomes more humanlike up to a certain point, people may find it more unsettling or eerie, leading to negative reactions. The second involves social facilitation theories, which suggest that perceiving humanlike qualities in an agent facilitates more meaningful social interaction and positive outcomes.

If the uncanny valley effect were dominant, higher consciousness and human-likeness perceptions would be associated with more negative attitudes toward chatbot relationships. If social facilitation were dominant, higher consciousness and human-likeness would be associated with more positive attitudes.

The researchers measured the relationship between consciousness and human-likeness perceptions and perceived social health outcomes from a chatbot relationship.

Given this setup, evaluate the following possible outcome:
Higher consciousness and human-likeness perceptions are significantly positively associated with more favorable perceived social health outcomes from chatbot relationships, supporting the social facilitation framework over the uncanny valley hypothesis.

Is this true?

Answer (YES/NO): YES